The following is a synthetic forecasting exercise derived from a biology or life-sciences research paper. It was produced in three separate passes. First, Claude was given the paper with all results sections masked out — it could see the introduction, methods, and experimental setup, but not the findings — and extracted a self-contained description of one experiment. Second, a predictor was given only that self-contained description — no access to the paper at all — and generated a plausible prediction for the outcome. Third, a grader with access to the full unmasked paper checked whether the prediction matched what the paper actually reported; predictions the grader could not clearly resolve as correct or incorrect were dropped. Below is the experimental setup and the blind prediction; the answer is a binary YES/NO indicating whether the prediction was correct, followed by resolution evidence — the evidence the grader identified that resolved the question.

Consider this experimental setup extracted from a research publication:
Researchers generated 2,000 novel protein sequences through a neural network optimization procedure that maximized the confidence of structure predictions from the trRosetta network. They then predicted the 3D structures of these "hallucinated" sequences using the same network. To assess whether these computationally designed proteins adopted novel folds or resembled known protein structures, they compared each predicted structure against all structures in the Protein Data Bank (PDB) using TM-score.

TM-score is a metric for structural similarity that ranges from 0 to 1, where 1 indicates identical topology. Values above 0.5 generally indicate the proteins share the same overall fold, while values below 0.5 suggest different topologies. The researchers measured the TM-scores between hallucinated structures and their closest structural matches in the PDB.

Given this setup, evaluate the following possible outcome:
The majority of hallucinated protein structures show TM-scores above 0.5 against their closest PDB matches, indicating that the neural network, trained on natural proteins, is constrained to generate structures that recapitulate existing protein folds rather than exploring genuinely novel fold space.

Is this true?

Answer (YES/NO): YES